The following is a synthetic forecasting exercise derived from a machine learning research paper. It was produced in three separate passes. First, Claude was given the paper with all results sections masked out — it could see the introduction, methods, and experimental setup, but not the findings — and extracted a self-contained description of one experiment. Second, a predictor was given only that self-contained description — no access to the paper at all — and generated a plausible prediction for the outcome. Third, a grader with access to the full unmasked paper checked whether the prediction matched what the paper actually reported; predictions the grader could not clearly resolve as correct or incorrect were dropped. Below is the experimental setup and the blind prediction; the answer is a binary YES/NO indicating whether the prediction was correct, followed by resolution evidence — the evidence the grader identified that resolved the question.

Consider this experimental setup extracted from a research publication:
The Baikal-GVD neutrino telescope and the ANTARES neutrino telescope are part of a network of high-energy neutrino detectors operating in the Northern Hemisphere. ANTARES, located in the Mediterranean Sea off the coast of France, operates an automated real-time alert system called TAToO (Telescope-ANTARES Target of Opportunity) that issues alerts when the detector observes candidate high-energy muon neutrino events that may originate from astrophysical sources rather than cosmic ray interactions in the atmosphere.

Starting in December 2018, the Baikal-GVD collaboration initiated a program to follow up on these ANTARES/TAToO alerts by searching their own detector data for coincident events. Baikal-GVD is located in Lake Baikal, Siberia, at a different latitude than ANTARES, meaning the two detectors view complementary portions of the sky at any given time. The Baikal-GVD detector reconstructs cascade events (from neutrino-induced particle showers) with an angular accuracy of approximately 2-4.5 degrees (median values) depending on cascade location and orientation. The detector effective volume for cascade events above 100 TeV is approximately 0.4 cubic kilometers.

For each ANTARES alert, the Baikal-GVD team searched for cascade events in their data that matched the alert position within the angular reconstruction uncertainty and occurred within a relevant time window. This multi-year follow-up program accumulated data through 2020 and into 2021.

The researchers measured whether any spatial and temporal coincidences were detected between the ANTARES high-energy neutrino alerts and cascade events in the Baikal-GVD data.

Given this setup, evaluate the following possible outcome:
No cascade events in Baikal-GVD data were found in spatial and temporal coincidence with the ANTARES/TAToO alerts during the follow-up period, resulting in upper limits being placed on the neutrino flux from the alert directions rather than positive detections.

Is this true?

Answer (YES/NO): NO